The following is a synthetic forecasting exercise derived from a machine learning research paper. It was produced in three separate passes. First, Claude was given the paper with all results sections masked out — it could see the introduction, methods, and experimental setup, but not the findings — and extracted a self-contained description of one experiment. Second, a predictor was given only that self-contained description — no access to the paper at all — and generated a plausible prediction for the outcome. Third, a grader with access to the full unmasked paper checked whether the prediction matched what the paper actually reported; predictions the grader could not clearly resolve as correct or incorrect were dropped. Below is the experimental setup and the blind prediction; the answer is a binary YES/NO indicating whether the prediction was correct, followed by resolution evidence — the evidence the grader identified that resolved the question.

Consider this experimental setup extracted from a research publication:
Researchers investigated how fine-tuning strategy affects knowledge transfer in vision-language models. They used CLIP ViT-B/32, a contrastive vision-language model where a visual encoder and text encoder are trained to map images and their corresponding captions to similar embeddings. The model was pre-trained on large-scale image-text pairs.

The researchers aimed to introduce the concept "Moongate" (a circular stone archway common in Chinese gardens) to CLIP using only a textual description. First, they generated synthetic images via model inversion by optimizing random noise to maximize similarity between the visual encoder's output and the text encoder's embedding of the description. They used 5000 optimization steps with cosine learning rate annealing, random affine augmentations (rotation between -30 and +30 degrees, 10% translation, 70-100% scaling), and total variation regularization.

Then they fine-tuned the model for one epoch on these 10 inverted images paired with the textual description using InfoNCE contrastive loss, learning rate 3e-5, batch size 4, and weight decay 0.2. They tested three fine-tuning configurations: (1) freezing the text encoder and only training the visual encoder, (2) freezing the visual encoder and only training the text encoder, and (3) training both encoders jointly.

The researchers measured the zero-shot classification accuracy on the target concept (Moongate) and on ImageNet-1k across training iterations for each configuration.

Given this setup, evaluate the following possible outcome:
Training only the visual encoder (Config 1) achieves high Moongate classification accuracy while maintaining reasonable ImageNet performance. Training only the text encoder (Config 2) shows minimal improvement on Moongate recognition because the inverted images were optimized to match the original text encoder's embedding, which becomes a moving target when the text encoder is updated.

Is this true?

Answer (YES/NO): NO